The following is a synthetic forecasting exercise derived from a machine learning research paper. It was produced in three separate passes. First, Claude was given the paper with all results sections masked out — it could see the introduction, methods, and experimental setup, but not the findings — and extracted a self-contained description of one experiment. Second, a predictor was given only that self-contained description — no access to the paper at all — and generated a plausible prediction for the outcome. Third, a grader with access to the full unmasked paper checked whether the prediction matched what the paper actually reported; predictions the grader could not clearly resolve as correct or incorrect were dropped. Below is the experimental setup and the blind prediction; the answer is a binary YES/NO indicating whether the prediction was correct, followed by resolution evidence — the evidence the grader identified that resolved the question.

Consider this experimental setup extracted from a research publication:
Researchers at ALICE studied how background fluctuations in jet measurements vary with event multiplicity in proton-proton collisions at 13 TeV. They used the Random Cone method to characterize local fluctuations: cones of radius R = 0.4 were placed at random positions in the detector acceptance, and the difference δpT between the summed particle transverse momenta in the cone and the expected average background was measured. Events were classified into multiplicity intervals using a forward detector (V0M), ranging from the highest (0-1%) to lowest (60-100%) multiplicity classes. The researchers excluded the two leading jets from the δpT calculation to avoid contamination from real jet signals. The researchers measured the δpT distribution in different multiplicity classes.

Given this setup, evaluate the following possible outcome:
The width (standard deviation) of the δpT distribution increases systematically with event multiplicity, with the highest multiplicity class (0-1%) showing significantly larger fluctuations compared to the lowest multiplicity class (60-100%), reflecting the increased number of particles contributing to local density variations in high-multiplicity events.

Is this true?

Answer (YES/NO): YES